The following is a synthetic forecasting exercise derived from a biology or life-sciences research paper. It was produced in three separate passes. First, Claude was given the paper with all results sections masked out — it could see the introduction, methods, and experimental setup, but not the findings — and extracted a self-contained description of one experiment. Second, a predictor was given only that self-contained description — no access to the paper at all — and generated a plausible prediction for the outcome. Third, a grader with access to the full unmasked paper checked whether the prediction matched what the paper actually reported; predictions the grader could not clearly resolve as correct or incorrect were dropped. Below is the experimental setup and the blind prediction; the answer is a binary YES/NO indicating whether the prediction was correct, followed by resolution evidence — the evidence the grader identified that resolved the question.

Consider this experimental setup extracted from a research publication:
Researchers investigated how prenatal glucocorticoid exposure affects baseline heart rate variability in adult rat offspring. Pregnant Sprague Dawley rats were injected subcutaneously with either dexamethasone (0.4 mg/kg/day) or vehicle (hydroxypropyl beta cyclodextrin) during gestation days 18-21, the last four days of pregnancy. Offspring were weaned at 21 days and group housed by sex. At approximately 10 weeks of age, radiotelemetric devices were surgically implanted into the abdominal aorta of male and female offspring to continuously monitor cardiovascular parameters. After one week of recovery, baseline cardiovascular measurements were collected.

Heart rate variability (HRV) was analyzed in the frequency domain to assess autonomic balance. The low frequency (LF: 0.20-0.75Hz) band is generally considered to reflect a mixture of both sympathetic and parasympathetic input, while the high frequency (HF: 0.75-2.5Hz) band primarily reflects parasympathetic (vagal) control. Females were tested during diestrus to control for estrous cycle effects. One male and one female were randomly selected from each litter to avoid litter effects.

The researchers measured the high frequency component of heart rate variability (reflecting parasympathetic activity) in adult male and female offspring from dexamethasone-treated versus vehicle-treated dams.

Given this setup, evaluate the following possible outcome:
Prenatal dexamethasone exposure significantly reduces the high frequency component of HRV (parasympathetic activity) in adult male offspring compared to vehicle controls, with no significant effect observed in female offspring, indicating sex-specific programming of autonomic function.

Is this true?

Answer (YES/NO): NO